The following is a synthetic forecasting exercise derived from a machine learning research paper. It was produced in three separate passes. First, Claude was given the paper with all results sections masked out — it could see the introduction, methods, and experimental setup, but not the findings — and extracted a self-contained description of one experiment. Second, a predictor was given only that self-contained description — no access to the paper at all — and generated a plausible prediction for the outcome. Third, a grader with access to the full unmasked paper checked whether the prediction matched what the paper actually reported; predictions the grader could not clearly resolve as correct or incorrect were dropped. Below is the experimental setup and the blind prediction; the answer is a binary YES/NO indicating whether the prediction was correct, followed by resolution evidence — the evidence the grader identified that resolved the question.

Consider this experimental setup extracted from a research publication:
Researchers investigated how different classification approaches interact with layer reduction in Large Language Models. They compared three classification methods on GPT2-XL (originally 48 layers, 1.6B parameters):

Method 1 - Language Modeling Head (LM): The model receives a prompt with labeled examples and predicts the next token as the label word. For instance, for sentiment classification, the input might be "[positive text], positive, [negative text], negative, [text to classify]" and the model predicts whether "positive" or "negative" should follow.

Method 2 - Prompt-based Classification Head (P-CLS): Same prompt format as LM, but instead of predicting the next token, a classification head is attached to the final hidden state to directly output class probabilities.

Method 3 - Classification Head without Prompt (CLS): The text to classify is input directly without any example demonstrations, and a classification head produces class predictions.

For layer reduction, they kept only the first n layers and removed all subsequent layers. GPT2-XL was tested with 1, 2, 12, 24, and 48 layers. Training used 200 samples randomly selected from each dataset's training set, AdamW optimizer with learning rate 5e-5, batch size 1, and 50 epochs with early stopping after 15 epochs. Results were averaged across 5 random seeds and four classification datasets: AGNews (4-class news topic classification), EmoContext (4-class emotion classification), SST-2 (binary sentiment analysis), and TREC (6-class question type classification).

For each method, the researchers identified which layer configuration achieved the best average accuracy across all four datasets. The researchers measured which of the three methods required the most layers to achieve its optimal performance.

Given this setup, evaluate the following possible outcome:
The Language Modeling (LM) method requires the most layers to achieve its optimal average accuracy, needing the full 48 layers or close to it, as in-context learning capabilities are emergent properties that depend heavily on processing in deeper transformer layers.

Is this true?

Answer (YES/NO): NO